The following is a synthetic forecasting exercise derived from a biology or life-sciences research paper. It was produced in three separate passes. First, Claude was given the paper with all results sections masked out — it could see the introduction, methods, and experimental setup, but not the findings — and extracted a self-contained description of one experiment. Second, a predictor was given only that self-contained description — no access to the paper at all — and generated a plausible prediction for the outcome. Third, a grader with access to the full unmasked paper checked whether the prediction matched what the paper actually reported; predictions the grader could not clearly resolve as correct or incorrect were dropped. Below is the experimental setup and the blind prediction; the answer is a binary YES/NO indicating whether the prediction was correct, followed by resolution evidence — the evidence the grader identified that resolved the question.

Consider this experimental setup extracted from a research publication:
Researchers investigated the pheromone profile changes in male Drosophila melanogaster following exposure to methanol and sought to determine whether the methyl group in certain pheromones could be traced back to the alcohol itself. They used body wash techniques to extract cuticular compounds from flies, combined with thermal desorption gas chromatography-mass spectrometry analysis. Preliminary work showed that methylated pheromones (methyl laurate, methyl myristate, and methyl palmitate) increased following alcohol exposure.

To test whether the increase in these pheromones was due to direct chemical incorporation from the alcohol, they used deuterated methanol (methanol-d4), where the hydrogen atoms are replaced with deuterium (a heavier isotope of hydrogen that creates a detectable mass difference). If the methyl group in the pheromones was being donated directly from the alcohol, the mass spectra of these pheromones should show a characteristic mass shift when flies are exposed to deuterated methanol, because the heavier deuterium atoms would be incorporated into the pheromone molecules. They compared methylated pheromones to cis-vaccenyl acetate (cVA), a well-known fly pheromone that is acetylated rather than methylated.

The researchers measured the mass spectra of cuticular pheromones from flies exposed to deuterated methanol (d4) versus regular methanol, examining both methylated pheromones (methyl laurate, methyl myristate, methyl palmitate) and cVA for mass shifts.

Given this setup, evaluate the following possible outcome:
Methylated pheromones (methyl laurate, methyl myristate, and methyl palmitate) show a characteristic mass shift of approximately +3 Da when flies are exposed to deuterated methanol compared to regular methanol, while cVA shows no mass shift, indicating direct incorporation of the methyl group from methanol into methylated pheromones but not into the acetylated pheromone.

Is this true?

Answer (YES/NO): YES